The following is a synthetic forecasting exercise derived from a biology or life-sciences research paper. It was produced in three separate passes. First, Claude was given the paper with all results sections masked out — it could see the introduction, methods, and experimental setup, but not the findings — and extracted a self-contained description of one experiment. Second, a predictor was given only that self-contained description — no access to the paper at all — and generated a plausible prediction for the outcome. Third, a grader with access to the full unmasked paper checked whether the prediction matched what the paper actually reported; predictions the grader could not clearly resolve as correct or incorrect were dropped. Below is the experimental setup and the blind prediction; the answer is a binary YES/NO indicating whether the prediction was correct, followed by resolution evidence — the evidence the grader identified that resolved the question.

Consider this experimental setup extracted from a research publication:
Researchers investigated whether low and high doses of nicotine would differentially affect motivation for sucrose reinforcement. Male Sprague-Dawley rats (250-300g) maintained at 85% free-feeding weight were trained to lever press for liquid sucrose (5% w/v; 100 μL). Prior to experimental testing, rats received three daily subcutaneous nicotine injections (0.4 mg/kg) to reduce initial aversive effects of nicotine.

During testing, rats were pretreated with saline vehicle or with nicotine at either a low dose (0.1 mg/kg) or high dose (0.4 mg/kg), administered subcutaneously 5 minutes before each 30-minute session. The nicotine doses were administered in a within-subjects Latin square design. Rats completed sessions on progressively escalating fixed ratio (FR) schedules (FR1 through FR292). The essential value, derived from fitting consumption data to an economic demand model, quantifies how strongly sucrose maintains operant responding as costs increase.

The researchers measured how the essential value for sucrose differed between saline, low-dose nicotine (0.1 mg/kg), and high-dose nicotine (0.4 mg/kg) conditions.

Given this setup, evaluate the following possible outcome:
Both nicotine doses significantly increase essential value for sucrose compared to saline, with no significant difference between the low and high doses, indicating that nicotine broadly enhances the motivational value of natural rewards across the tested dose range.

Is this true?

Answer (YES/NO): NO